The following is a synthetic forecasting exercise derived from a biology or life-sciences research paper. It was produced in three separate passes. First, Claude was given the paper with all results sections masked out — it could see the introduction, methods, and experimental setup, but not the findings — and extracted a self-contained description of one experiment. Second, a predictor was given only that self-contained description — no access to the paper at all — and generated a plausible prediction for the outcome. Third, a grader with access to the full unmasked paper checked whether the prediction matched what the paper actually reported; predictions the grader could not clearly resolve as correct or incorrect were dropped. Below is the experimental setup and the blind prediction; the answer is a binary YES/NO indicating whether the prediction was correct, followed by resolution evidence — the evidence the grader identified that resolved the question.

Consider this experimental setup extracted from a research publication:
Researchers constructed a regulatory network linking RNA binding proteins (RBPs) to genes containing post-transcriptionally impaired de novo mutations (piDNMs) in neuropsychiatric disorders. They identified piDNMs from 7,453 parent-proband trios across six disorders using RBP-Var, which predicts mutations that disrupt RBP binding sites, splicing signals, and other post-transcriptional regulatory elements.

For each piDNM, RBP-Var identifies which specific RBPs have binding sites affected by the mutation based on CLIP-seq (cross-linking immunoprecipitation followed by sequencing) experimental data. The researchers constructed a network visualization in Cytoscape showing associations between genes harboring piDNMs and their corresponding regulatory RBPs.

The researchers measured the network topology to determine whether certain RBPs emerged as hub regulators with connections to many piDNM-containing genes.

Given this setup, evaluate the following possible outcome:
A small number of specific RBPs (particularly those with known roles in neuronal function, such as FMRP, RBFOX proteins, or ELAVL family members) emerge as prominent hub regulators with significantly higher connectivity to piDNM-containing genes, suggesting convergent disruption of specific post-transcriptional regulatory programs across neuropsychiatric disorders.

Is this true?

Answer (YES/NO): YES